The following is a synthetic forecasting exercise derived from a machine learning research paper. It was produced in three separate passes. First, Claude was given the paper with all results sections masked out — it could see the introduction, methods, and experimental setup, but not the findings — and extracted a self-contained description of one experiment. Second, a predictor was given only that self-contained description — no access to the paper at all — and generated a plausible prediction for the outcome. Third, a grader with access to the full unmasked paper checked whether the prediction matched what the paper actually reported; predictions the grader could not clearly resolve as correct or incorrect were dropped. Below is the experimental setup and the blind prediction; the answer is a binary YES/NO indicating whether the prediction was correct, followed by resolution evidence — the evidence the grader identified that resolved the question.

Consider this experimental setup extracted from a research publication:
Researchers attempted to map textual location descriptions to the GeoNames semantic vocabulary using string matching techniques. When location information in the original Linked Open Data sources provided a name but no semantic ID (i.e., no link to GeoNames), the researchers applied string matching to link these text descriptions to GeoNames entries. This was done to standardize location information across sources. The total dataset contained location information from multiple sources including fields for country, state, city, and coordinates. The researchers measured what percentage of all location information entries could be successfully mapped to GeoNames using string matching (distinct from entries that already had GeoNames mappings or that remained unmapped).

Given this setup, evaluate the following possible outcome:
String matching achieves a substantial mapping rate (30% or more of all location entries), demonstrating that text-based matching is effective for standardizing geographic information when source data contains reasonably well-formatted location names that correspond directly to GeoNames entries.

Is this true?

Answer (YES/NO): NO